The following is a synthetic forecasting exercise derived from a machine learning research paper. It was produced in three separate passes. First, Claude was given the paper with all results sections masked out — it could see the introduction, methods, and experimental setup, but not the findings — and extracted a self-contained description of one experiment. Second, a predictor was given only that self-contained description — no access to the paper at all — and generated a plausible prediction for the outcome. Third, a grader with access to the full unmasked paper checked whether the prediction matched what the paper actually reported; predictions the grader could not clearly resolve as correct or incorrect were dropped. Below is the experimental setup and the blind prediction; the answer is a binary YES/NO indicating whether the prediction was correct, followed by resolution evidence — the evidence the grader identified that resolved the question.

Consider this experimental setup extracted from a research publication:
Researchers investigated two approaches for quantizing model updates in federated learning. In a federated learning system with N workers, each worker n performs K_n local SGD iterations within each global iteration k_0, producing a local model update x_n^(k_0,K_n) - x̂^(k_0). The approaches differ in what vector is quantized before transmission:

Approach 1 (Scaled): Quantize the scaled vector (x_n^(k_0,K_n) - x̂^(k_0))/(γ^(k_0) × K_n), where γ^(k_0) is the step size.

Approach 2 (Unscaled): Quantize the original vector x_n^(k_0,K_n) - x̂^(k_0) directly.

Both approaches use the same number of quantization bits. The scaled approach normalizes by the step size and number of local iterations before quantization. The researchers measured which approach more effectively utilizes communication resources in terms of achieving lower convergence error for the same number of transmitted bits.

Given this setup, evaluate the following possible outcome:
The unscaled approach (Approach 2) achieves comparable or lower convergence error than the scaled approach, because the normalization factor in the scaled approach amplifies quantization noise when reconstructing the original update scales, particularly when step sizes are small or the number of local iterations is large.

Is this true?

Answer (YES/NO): NO